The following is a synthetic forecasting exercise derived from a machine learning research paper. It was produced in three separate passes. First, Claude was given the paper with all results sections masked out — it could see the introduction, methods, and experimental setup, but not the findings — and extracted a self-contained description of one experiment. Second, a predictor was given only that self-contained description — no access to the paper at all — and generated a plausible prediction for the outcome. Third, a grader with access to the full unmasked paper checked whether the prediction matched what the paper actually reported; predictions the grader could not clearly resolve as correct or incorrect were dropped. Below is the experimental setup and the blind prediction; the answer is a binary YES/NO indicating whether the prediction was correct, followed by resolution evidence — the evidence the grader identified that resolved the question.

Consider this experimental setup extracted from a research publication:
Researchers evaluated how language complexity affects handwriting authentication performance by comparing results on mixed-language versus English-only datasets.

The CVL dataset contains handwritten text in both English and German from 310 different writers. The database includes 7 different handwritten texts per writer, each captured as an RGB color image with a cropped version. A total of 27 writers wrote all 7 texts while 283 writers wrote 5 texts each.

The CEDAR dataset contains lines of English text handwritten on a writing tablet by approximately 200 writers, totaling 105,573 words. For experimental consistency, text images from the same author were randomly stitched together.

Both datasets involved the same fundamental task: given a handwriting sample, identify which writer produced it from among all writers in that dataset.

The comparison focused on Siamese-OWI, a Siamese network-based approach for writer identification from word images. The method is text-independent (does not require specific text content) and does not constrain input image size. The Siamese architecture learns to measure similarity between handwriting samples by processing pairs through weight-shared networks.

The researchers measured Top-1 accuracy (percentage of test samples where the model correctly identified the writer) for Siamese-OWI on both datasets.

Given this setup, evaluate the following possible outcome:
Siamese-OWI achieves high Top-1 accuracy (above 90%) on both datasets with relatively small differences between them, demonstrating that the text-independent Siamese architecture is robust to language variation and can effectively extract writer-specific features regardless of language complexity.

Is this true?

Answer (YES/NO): NO